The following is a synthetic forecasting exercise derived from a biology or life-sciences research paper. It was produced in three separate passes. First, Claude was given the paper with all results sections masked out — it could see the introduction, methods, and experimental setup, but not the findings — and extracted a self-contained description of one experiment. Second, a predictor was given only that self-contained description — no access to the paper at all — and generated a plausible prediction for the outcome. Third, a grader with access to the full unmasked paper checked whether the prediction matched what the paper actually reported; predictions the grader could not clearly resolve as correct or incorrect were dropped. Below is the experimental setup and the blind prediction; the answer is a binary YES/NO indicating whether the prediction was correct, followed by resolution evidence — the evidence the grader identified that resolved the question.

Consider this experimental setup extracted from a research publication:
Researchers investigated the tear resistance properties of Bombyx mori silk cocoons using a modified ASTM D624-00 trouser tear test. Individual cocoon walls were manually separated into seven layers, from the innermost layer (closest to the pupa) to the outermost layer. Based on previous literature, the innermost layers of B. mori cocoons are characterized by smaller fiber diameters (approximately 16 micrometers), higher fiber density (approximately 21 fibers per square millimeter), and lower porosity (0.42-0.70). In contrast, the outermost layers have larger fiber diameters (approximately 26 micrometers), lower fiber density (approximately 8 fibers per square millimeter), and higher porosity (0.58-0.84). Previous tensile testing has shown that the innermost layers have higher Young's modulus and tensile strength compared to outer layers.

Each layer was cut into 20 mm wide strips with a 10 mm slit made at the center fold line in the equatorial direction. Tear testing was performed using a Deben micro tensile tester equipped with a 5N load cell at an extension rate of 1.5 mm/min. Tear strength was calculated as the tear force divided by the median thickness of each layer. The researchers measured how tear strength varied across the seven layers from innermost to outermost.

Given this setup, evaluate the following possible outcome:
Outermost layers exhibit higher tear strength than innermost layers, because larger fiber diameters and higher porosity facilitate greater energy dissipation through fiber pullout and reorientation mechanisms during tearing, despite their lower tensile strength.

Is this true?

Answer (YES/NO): YES